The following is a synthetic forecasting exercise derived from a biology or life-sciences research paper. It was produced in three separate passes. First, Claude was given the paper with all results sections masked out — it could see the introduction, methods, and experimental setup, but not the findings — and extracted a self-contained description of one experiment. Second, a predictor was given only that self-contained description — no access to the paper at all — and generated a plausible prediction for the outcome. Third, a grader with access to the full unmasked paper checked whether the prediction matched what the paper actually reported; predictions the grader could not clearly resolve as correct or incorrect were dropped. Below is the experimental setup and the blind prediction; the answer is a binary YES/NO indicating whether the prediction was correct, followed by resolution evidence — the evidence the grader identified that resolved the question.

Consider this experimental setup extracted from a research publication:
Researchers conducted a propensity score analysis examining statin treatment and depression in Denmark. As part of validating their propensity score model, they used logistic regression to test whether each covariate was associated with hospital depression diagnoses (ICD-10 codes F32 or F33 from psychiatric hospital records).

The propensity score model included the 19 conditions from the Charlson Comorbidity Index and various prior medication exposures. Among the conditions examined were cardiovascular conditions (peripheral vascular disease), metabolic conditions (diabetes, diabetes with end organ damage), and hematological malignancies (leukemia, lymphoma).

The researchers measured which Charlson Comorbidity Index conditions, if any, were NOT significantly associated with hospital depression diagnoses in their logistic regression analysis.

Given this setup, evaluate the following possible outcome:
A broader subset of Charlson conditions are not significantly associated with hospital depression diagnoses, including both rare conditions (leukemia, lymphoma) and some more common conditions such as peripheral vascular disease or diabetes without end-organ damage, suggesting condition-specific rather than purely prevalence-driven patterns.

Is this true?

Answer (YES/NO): YES